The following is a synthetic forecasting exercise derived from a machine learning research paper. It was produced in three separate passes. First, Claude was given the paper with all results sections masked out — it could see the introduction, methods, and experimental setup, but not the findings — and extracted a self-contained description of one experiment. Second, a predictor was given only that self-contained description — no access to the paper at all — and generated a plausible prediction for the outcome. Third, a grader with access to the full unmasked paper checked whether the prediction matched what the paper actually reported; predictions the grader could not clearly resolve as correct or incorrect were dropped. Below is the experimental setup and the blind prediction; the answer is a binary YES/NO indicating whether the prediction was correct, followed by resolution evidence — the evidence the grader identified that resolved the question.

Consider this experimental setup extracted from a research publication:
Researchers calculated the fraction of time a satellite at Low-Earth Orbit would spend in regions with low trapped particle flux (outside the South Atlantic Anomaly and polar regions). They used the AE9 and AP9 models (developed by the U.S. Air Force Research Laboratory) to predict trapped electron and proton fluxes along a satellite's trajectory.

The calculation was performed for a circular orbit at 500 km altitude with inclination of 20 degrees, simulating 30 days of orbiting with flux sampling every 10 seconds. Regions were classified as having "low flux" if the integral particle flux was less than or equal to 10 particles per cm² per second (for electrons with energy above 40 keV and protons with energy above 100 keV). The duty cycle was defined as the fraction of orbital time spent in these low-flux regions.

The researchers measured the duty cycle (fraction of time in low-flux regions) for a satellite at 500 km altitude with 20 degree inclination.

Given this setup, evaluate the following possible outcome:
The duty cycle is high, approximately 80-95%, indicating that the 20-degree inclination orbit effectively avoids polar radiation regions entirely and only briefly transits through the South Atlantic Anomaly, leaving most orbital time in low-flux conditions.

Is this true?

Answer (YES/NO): YES